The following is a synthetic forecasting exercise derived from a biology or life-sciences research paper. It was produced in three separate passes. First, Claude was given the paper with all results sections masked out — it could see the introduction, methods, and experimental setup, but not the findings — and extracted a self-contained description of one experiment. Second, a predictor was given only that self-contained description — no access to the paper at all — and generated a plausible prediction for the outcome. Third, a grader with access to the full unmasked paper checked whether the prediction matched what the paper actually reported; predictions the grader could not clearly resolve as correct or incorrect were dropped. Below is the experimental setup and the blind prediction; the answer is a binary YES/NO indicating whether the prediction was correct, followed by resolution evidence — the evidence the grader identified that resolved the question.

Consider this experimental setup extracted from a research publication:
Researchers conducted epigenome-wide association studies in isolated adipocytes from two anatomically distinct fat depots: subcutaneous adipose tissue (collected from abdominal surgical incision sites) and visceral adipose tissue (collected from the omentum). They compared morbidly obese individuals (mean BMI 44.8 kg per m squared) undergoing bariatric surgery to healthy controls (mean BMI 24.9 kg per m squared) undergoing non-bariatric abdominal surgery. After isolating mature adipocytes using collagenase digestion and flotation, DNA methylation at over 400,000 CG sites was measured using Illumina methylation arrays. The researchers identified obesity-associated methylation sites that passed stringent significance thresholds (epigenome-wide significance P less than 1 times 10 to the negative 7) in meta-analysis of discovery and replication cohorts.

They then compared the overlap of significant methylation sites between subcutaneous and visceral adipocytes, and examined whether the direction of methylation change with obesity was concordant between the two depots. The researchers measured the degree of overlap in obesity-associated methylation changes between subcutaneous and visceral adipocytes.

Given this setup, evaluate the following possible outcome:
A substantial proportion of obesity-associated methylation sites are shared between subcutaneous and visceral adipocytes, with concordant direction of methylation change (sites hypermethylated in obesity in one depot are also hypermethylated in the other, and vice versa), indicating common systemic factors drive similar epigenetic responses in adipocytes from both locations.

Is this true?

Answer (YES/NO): NO